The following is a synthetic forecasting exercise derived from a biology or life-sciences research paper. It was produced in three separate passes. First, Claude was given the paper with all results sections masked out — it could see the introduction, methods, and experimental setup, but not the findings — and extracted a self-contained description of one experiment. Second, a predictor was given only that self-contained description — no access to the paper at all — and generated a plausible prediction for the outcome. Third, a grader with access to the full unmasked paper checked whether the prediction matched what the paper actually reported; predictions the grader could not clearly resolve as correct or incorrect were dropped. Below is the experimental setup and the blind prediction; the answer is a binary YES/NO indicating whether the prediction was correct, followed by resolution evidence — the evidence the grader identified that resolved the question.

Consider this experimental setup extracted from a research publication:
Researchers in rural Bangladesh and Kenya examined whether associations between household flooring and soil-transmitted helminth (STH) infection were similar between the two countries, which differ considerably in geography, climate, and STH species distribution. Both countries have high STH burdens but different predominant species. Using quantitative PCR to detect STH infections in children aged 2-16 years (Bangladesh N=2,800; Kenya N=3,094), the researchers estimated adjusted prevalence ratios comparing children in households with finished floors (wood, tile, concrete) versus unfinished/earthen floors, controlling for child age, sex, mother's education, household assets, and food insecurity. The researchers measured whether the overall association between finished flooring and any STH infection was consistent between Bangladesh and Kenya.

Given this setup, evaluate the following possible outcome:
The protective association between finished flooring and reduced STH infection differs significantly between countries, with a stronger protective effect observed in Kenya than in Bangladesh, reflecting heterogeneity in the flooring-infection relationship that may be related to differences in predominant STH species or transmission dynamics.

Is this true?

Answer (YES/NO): NO